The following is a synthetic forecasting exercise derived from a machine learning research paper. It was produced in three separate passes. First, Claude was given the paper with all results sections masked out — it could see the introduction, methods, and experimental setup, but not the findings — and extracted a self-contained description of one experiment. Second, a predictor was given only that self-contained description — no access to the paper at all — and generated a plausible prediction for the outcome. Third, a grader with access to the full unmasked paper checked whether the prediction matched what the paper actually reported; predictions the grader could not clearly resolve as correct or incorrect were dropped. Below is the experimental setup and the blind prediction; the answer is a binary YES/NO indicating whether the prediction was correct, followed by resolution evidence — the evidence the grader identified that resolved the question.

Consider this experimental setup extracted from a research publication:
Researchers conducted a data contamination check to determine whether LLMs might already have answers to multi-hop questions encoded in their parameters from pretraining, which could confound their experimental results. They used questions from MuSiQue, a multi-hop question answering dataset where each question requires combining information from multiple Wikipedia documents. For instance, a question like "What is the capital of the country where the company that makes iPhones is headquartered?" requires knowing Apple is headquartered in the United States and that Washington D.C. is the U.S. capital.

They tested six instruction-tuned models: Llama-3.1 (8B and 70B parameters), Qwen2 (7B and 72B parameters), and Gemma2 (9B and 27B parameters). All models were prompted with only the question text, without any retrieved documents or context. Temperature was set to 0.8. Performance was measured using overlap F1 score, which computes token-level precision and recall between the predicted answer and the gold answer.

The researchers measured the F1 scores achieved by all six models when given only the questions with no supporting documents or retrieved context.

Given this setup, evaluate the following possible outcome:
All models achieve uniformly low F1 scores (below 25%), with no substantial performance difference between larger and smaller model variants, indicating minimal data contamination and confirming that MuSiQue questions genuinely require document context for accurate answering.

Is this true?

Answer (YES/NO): YES